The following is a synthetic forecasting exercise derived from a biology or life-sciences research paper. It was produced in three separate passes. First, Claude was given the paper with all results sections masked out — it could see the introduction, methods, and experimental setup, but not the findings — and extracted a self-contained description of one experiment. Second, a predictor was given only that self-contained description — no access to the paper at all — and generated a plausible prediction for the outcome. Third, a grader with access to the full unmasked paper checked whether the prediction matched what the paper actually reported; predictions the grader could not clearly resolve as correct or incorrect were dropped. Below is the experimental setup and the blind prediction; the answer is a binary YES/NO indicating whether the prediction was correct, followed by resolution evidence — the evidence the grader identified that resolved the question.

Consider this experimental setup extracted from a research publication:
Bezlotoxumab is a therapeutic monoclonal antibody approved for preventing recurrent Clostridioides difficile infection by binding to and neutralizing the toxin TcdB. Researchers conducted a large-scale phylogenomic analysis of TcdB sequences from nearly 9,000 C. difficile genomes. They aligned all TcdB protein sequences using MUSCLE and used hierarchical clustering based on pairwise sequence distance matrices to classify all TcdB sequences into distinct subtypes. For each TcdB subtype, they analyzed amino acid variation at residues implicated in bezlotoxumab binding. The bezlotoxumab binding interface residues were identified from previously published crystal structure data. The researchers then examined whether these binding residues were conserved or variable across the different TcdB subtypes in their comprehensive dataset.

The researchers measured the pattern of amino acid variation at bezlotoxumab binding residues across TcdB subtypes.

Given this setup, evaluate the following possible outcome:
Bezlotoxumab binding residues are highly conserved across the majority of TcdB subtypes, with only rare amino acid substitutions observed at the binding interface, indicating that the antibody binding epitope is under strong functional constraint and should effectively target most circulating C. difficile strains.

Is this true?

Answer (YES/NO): NO